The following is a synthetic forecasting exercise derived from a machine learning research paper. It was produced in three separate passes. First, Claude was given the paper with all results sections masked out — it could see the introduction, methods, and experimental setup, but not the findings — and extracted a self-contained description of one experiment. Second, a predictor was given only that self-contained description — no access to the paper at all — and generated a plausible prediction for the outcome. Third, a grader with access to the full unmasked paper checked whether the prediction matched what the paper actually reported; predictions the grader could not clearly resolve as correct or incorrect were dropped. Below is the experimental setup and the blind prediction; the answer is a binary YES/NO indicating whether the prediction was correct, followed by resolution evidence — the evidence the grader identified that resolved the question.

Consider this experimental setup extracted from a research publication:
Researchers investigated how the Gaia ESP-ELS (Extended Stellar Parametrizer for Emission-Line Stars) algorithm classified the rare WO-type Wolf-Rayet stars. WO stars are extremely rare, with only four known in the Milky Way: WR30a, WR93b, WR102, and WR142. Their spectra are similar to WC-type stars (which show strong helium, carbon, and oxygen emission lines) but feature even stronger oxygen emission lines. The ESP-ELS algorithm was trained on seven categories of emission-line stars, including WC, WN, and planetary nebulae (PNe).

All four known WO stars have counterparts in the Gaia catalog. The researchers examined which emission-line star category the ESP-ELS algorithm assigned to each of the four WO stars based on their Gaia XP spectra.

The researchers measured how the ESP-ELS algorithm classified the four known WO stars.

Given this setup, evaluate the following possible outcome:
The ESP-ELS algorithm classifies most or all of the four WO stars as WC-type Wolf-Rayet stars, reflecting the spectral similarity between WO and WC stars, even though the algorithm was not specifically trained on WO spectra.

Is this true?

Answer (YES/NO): NO